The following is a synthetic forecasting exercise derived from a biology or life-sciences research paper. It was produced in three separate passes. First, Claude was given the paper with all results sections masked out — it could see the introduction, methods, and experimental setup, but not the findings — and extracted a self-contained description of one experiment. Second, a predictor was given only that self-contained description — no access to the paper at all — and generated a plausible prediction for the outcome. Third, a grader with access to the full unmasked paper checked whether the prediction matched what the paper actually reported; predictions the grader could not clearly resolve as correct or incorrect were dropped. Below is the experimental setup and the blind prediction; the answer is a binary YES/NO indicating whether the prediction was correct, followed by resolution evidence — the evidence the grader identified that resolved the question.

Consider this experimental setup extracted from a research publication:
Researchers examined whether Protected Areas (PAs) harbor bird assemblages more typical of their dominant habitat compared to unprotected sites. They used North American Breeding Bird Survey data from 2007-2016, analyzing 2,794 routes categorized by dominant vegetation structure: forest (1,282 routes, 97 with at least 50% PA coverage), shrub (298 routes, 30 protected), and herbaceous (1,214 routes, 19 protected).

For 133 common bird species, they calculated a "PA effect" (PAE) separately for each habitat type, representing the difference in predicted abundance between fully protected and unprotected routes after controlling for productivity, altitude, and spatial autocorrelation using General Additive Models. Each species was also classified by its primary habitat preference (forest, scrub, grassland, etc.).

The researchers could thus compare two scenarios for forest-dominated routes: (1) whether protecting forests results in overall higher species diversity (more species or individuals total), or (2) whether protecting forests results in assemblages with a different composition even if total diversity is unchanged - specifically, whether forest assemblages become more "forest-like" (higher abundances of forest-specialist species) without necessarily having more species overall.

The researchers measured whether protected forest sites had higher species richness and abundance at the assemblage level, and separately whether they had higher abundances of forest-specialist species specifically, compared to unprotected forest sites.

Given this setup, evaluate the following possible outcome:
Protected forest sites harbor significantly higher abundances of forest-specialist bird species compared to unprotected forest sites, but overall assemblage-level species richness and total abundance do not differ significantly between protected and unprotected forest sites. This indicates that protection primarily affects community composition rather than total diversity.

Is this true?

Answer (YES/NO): NO